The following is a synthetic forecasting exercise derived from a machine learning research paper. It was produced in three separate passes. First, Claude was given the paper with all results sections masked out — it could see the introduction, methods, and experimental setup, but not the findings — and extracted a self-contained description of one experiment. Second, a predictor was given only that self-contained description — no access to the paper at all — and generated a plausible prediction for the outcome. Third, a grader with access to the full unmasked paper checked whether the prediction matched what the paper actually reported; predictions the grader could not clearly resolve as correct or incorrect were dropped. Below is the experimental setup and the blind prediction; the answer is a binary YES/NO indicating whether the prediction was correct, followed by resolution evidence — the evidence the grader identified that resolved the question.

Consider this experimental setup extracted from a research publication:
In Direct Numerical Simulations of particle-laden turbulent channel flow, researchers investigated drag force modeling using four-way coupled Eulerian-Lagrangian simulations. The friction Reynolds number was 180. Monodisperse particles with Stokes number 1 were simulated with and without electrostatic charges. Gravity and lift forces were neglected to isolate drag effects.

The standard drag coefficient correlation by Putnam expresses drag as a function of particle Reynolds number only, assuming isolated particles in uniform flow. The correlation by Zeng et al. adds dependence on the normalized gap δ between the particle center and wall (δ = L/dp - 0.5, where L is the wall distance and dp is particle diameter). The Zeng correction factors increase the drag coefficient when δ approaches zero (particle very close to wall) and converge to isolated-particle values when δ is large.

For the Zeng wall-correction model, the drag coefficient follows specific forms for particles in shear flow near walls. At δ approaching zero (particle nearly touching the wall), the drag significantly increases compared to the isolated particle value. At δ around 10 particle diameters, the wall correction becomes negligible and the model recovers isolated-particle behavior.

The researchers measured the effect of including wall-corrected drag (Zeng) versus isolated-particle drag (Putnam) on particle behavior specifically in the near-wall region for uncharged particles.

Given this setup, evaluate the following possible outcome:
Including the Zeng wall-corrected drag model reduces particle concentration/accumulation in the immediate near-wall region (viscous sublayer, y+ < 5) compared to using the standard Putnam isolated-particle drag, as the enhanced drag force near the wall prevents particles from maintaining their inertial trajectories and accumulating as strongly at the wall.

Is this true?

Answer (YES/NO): YES